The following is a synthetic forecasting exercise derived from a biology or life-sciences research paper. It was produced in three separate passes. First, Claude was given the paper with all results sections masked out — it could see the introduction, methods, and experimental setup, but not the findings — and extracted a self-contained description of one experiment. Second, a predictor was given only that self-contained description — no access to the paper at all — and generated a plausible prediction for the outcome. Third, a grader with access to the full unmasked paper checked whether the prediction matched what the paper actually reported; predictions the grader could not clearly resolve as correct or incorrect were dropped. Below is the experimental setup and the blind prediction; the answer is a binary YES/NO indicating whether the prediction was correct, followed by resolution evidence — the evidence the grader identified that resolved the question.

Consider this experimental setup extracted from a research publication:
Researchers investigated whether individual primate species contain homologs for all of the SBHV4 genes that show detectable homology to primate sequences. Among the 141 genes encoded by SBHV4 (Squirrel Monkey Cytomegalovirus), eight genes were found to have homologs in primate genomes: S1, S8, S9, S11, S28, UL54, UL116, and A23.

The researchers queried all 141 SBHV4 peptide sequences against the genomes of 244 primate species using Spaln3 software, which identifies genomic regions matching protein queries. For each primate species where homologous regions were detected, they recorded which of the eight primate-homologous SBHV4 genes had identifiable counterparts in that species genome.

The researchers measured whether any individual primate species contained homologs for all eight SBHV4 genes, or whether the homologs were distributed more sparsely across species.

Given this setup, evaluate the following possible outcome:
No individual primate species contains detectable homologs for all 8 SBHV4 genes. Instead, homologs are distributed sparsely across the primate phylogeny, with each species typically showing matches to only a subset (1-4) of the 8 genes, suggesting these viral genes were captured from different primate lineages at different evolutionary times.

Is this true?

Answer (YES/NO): YES